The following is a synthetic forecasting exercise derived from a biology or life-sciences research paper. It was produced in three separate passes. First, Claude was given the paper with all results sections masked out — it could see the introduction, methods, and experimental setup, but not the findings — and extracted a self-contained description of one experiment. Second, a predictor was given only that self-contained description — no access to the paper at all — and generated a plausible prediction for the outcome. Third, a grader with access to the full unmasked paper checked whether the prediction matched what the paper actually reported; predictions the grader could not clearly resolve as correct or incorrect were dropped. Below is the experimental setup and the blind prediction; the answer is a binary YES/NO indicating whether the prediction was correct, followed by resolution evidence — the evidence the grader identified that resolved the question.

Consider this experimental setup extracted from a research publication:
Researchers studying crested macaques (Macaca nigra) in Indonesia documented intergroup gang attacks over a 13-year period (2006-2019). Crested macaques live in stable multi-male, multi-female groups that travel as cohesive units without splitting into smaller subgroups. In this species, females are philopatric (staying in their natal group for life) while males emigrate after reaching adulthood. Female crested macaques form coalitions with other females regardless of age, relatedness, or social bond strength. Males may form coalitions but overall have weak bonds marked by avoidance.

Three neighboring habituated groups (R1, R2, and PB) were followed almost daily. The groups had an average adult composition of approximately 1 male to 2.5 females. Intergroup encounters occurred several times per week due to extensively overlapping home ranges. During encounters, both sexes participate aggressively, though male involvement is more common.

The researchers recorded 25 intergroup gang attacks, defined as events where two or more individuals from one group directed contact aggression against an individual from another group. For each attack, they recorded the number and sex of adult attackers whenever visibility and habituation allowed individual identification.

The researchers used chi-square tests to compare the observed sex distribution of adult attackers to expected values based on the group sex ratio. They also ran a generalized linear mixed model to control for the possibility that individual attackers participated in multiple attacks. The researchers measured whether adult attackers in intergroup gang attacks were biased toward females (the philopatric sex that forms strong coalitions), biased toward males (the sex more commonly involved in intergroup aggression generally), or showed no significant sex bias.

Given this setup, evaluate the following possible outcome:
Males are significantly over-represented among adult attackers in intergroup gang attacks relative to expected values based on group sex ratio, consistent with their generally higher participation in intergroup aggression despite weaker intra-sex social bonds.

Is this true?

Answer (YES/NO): NO